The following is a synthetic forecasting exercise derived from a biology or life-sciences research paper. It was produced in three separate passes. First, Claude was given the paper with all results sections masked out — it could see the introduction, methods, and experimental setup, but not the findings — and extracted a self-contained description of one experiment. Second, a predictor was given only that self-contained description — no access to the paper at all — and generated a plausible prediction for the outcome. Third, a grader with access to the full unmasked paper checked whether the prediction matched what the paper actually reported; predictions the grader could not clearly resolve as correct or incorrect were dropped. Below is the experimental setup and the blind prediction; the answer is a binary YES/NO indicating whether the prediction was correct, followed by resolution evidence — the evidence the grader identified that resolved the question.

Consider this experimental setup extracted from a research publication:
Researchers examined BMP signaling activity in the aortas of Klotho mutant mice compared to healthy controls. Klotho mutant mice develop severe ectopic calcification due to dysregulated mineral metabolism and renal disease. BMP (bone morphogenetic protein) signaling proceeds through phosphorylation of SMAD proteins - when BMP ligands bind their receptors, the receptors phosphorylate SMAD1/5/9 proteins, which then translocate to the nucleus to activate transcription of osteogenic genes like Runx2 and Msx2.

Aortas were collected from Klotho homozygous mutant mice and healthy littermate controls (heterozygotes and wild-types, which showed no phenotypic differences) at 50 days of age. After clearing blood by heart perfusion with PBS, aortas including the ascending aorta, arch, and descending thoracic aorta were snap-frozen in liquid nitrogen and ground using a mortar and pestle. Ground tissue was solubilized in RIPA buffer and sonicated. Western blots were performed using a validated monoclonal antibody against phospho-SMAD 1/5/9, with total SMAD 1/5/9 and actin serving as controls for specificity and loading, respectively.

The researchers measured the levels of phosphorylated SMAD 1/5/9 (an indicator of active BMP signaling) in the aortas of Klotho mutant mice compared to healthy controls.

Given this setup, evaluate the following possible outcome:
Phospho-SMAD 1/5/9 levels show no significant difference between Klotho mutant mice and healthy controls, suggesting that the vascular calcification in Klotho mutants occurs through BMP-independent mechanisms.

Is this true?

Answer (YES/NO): NO